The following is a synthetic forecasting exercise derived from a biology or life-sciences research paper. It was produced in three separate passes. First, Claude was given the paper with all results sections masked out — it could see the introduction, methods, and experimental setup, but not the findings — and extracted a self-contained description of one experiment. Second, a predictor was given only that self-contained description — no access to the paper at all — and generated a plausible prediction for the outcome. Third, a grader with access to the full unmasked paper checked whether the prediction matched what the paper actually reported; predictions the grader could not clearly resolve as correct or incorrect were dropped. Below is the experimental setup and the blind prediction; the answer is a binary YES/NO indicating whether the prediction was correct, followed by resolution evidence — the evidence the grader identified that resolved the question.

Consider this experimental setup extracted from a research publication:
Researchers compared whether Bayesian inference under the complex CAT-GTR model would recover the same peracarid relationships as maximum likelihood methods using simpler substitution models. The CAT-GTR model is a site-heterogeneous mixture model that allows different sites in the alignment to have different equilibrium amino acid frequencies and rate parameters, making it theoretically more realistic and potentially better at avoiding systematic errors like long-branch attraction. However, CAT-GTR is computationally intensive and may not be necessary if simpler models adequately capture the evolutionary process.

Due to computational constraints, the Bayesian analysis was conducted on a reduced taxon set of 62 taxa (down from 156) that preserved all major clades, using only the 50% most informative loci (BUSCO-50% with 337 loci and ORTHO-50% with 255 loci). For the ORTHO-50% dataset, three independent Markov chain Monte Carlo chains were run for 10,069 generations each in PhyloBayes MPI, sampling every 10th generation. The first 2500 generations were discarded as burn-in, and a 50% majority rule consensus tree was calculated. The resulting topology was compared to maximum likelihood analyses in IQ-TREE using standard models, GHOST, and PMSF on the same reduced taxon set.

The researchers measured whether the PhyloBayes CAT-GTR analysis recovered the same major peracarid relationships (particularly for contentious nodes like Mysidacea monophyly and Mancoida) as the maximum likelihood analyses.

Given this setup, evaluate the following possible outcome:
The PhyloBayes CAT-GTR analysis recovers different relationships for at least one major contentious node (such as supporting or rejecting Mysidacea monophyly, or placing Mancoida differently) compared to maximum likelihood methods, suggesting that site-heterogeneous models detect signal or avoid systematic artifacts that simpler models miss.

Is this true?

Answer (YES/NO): YES